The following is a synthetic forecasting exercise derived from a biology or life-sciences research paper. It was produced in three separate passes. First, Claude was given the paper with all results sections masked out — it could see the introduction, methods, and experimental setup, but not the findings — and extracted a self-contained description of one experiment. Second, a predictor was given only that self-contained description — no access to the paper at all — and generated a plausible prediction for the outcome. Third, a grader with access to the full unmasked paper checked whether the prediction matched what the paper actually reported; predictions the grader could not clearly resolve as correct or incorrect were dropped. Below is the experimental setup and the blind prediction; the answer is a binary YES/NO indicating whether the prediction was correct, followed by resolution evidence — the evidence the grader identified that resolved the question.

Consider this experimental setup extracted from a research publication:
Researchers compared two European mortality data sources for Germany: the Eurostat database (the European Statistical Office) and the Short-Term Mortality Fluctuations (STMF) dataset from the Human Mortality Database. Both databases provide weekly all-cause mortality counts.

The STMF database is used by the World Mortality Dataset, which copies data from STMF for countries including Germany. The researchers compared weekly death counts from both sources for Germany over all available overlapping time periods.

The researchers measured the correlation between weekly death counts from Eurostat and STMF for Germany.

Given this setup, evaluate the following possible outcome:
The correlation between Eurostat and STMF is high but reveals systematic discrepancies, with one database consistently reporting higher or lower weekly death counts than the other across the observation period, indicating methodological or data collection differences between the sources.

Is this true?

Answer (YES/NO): NO